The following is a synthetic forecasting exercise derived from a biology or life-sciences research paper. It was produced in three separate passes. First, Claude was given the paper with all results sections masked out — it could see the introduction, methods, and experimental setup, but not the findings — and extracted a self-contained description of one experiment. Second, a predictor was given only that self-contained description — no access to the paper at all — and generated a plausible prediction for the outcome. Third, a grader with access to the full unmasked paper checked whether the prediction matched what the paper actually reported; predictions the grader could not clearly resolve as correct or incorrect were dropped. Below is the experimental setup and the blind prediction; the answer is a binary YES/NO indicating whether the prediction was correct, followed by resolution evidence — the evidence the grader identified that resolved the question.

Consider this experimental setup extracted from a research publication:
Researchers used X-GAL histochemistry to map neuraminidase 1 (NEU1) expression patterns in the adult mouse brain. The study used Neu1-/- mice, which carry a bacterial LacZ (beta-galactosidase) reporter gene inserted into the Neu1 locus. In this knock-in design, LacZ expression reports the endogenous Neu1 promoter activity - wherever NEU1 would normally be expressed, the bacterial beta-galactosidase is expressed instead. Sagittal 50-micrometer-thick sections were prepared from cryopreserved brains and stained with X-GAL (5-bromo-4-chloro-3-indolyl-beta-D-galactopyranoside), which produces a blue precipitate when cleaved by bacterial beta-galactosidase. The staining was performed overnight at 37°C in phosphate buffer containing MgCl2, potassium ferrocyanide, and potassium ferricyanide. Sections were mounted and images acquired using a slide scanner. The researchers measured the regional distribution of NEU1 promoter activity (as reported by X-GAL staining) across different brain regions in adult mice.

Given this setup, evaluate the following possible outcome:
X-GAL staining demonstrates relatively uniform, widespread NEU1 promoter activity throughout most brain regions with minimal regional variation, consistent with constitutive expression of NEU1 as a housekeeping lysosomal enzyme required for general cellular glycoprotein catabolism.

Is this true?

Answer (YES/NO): NO